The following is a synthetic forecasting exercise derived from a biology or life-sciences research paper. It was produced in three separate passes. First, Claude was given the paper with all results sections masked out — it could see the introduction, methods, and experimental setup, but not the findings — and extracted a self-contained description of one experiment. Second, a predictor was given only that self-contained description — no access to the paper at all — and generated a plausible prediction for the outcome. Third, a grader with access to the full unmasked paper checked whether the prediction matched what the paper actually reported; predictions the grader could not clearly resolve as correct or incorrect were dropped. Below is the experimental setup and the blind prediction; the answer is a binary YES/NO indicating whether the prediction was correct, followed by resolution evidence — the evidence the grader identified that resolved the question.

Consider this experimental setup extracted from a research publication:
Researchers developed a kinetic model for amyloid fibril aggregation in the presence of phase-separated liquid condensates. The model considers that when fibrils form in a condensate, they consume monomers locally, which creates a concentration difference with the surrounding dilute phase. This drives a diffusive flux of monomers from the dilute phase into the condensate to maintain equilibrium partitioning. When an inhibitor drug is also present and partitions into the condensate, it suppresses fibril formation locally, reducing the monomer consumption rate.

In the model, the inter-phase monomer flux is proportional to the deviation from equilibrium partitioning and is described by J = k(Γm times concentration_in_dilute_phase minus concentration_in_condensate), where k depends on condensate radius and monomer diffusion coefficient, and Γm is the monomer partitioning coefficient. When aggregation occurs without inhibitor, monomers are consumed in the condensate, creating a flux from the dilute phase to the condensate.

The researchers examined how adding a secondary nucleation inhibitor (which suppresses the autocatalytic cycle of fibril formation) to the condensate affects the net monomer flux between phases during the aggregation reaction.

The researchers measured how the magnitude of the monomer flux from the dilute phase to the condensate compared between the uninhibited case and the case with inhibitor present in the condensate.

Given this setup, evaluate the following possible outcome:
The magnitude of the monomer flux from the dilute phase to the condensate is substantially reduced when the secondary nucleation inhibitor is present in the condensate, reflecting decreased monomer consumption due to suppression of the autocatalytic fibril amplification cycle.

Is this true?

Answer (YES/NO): YES